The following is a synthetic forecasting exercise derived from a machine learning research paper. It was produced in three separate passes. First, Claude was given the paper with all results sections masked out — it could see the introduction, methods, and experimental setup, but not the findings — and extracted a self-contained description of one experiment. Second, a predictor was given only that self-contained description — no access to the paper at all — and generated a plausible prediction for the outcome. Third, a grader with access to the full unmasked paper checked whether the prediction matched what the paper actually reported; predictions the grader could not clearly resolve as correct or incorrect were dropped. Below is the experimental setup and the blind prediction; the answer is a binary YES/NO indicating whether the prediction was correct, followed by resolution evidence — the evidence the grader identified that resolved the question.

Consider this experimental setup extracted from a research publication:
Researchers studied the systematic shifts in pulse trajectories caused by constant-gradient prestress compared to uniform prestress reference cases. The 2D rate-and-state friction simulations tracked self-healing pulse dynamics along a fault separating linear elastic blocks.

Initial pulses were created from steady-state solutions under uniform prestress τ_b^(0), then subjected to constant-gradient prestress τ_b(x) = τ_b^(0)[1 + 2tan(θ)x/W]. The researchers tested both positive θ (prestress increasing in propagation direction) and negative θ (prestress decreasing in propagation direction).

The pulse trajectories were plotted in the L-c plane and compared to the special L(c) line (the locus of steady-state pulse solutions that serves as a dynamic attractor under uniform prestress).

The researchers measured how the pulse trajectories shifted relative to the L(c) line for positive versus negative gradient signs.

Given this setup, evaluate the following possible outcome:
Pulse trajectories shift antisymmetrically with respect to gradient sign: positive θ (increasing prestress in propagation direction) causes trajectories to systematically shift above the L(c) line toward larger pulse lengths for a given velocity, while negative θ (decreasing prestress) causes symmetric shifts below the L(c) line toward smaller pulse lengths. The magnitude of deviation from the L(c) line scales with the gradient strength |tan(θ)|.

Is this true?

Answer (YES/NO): NO